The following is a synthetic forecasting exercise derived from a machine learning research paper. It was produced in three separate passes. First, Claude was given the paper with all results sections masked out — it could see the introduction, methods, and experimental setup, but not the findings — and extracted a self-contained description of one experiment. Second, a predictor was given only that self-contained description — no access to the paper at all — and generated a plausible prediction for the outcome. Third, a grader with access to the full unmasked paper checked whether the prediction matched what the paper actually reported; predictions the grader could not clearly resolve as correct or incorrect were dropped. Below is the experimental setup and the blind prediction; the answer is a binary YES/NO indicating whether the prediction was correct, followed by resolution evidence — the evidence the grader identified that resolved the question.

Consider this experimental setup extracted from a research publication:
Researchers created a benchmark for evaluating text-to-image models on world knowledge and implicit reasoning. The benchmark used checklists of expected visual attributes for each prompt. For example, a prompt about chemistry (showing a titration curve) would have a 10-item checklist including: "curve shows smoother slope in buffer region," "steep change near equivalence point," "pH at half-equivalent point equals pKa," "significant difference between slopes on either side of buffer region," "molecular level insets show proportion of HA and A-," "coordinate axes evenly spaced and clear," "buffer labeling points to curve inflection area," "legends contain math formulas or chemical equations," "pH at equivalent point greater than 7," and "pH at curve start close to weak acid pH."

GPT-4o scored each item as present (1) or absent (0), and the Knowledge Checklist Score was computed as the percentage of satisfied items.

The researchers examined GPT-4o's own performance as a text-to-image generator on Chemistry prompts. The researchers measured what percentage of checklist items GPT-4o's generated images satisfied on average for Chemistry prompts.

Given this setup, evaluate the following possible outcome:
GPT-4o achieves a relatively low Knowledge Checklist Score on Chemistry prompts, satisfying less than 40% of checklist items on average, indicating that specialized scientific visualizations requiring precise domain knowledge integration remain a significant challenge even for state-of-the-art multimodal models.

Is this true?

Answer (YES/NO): YES